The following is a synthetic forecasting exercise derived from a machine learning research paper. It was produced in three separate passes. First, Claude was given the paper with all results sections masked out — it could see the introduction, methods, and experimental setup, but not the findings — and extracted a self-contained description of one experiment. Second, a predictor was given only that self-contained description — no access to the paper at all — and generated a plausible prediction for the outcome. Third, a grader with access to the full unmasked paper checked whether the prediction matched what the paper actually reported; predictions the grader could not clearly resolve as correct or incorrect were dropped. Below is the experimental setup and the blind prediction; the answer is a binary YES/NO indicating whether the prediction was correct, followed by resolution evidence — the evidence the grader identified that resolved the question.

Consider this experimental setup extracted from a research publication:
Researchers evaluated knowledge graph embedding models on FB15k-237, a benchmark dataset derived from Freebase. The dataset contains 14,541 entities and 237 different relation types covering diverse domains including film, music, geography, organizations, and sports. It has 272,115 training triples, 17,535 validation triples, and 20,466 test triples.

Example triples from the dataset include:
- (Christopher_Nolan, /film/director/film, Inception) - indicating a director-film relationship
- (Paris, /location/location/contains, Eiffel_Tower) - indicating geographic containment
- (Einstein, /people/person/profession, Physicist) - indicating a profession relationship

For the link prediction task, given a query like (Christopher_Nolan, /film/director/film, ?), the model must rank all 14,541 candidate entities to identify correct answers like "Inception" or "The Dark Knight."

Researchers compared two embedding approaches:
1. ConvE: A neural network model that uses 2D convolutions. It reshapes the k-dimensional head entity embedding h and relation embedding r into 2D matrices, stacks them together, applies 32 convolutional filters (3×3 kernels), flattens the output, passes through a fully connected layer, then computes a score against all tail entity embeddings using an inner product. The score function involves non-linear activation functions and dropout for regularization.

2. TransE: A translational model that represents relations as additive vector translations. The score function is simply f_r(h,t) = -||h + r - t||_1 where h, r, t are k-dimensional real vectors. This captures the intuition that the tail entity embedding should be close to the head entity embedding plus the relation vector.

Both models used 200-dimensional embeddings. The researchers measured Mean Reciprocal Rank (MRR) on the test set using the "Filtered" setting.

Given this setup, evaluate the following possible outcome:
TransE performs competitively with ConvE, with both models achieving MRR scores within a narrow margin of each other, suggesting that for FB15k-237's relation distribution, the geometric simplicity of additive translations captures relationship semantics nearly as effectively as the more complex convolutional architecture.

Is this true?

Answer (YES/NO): NO